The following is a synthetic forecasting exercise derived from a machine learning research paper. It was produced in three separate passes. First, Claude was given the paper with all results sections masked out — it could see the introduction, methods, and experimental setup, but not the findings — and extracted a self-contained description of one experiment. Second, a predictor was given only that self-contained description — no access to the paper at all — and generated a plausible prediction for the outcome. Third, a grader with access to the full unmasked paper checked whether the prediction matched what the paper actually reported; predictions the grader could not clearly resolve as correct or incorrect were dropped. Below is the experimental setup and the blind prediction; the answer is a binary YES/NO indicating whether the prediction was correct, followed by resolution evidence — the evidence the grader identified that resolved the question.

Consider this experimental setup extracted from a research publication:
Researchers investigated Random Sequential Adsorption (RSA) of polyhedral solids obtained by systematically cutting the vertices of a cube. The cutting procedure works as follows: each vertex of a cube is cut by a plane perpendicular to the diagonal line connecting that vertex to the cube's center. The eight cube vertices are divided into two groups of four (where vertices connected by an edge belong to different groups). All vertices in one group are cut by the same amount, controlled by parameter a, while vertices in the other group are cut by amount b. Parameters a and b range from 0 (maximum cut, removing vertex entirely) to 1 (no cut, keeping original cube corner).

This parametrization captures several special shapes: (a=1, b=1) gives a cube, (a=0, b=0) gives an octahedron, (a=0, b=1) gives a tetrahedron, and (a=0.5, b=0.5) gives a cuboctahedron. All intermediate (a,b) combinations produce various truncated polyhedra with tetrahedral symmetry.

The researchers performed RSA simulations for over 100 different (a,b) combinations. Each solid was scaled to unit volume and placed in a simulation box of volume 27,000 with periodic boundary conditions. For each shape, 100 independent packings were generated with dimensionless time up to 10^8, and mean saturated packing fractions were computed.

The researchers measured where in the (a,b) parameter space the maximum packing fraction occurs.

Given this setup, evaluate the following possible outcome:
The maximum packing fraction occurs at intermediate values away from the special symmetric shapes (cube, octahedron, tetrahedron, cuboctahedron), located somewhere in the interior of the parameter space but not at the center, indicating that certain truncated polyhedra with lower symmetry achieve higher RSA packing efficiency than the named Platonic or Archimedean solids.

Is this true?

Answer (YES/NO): YES